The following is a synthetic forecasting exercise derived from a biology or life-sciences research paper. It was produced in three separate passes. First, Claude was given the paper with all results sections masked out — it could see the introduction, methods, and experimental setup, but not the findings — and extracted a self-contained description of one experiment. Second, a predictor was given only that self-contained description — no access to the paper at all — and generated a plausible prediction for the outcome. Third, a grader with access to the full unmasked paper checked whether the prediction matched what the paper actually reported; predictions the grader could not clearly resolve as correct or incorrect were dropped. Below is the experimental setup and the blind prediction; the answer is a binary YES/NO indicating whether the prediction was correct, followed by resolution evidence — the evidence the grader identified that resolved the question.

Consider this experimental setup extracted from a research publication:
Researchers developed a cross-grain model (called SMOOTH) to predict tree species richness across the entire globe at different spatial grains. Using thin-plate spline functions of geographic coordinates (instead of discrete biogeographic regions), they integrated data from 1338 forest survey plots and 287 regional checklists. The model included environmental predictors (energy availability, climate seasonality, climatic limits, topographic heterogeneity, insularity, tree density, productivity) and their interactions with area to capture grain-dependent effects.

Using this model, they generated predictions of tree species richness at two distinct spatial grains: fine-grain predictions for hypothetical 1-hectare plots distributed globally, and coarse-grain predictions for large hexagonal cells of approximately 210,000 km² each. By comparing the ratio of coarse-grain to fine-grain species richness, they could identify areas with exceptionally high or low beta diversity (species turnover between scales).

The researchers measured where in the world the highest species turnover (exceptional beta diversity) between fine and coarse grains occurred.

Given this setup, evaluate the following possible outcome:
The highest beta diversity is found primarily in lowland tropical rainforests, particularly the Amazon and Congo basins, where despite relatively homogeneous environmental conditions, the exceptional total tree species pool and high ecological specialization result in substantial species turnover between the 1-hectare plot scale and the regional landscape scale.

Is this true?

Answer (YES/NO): NO